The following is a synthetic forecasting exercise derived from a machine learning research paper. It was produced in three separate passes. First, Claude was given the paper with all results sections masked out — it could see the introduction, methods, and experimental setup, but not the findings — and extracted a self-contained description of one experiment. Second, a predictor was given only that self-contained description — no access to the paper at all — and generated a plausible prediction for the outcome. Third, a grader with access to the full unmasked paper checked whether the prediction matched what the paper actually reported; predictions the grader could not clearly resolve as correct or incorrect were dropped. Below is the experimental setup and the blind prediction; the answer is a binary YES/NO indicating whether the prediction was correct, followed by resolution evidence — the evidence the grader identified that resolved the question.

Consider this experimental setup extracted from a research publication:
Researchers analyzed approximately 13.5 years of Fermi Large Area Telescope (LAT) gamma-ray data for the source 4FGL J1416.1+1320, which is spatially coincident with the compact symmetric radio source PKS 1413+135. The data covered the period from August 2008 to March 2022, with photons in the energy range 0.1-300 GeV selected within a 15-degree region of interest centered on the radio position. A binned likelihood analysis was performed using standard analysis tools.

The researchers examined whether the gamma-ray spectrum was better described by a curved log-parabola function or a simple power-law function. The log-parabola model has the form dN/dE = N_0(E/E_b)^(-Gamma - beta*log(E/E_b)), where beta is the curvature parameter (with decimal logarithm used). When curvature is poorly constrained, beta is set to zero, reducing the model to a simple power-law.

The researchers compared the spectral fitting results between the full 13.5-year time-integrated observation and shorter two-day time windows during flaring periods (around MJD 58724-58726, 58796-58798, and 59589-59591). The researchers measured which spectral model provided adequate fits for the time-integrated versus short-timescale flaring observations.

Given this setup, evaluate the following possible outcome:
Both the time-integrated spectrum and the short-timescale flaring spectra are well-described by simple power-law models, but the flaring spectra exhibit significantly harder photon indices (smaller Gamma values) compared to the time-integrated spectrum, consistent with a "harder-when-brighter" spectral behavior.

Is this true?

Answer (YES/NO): NO